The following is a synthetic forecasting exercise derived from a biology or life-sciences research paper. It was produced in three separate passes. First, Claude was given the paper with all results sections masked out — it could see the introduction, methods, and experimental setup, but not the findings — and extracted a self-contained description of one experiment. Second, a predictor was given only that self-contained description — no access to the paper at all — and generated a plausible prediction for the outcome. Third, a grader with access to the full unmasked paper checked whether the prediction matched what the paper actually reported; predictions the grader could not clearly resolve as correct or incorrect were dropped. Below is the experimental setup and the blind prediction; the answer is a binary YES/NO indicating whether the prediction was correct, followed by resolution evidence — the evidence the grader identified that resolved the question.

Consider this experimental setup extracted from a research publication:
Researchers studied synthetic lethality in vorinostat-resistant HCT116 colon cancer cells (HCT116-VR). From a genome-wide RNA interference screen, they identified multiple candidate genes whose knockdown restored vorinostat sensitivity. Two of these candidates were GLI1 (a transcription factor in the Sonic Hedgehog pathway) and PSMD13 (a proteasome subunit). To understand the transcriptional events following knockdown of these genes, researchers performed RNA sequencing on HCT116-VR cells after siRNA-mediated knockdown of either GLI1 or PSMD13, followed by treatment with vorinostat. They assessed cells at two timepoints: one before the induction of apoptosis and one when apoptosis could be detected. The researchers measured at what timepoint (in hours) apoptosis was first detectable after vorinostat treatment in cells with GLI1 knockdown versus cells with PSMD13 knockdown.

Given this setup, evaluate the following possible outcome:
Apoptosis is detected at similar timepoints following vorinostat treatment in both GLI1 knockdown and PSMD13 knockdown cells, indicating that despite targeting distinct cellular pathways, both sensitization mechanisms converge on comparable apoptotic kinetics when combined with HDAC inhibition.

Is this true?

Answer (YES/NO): NO